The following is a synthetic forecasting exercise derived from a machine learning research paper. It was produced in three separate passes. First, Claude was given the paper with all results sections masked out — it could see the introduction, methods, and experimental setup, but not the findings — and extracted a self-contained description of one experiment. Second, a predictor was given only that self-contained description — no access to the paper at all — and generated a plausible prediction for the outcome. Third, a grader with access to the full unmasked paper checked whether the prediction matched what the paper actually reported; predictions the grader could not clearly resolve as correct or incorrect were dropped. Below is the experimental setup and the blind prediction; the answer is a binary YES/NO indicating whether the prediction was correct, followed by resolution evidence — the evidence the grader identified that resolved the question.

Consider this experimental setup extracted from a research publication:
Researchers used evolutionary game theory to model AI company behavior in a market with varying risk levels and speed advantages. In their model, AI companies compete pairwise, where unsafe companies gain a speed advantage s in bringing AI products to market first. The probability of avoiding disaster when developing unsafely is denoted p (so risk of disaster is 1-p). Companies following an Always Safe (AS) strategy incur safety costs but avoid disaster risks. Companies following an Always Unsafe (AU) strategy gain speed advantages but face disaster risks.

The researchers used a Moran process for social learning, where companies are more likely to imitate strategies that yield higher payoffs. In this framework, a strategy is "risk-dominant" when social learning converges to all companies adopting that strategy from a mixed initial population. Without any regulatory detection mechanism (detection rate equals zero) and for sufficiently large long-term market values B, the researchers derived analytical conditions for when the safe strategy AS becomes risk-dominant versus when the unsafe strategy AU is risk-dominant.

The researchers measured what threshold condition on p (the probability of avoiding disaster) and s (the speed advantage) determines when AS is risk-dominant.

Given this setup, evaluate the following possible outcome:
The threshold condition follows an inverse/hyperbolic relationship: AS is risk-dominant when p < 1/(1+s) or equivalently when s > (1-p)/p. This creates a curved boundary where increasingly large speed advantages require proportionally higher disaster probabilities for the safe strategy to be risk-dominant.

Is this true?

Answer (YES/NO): NO